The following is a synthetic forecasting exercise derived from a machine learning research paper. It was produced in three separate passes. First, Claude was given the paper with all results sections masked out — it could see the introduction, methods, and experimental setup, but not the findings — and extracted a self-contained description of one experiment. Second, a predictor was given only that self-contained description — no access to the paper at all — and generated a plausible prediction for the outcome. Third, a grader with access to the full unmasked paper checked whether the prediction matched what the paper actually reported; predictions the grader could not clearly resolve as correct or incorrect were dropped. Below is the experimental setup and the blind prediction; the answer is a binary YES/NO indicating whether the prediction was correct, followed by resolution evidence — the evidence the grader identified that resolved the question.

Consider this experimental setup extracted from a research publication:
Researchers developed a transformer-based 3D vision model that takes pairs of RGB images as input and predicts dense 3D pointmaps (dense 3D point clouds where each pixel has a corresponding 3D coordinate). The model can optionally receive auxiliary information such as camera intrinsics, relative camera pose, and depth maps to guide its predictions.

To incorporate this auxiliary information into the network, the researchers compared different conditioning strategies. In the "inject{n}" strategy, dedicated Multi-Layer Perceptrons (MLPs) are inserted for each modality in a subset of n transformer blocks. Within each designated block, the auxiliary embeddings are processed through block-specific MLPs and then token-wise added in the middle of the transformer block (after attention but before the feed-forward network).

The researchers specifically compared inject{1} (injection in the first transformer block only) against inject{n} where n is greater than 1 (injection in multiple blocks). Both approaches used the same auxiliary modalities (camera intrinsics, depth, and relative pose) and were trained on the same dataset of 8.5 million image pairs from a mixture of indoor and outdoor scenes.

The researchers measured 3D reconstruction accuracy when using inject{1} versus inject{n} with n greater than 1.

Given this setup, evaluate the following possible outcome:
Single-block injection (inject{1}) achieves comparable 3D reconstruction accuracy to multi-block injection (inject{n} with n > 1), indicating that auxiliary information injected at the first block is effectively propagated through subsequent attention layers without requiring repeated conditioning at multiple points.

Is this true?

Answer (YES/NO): YES